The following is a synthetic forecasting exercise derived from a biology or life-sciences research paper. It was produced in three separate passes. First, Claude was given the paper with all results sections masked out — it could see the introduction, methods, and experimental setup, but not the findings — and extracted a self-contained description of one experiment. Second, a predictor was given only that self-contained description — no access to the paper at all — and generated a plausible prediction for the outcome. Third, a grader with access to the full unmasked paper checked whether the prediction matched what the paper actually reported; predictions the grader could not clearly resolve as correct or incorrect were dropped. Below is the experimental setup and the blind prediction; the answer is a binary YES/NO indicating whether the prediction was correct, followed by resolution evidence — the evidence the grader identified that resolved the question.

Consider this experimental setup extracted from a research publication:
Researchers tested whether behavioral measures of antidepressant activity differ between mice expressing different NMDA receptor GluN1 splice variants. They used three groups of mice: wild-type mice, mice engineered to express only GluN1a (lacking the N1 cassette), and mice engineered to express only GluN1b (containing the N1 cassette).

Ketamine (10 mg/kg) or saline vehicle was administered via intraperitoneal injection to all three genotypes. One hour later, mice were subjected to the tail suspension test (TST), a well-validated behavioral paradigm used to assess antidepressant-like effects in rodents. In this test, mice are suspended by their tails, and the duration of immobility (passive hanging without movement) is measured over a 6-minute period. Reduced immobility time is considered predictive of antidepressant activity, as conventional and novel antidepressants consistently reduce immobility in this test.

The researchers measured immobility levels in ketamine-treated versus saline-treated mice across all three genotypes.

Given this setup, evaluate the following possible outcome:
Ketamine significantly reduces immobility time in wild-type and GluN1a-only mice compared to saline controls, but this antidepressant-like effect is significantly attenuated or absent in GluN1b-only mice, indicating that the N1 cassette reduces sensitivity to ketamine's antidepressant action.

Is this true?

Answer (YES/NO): YES